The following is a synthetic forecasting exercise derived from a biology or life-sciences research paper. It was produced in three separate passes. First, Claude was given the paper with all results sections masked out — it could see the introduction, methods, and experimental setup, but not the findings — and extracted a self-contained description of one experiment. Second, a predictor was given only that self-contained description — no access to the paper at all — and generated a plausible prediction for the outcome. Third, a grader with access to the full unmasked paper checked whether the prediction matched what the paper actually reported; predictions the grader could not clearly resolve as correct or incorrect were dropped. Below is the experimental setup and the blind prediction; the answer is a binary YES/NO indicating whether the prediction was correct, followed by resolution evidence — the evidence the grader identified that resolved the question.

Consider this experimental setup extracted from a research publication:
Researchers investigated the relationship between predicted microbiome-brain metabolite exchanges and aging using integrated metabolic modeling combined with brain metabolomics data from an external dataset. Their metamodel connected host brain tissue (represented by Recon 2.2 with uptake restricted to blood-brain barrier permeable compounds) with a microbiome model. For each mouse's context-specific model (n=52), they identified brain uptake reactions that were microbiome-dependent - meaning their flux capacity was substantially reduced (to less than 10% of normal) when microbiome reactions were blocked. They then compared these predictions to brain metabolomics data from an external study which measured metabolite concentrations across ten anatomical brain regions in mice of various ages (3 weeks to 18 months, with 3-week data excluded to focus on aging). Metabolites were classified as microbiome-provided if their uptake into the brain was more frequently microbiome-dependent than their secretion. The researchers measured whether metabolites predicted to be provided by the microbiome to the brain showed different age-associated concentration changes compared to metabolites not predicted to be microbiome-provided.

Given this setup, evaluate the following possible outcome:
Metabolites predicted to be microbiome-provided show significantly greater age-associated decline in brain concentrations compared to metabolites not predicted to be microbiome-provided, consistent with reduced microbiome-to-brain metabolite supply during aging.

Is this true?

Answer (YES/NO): YES